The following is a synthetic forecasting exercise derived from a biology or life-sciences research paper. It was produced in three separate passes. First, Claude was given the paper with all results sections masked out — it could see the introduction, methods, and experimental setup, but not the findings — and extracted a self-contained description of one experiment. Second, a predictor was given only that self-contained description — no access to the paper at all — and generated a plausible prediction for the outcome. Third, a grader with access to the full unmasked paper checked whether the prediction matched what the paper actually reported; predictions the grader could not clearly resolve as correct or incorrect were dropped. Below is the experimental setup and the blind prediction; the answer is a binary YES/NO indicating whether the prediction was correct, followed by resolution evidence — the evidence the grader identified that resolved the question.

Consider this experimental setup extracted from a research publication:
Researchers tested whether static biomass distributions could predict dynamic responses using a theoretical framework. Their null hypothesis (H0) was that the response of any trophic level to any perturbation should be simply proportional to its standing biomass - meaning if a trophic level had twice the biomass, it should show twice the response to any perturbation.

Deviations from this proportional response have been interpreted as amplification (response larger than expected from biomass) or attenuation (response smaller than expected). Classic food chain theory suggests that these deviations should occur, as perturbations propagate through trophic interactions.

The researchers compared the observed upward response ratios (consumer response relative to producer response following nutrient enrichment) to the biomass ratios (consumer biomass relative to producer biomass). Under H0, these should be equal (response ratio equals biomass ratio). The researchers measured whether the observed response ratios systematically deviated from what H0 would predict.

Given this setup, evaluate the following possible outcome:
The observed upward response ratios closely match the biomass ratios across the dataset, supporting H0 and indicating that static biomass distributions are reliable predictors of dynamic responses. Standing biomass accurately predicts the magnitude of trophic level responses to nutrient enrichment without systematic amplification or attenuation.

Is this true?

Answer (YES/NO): YES